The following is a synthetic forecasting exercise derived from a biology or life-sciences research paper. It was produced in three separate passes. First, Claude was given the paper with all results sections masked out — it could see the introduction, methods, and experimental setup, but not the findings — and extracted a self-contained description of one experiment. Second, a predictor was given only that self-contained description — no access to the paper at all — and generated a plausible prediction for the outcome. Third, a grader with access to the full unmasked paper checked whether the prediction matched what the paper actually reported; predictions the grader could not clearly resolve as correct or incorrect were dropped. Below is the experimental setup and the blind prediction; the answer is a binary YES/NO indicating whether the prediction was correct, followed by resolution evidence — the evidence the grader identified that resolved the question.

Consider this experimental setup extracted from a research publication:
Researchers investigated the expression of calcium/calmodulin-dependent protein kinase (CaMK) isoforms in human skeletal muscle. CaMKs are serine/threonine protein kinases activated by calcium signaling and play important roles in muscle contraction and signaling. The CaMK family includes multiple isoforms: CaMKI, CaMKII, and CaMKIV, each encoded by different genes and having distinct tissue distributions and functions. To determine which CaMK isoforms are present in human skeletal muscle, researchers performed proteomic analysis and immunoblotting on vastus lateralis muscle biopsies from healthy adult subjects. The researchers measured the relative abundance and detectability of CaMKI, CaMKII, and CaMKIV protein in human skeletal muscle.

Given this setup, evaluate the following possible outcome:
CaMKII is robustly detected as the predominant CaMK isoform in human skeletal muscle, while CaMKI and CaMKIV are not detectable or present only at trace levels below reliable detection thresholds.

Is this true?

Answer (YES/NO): YES